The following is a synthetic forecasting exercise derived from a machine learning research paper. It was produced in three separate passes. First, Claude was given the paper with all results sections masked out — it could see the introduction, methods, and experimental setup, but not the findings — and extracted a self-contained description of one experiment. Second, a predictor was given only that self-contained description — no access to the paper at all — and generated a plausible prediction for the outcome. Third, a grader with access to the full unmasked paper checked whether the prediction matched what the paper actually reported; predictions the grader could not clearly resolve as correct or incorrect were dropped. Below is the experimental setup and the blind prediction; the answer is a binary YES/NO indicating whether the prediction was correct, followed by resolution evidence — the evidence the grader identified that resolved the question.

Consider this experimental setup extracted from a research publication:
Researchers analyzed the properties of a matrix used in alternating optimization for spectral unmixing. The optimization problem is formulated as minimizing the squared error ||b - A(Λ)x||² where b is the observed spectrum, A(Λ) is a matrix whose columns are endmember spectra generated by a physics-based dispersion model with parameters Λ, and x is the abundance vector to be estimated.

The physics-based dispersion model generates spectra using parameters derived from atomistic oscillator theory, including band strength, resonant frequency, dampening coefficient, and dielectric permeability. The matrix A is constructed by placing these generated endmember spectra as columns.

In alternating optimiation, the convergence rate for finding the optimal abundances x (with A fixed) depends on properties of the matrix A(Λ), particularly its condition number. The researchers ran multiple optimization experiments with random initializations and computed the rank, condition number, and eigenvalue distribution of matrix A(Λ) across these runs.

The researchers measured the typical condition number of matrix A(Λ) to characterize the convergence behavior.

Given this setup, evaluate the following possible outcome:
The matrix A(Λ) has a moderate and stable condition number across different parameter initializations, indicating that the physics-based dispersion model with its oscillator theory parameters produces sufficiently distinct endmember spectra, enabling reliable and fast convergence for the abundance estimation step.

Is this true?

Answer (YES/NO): NO